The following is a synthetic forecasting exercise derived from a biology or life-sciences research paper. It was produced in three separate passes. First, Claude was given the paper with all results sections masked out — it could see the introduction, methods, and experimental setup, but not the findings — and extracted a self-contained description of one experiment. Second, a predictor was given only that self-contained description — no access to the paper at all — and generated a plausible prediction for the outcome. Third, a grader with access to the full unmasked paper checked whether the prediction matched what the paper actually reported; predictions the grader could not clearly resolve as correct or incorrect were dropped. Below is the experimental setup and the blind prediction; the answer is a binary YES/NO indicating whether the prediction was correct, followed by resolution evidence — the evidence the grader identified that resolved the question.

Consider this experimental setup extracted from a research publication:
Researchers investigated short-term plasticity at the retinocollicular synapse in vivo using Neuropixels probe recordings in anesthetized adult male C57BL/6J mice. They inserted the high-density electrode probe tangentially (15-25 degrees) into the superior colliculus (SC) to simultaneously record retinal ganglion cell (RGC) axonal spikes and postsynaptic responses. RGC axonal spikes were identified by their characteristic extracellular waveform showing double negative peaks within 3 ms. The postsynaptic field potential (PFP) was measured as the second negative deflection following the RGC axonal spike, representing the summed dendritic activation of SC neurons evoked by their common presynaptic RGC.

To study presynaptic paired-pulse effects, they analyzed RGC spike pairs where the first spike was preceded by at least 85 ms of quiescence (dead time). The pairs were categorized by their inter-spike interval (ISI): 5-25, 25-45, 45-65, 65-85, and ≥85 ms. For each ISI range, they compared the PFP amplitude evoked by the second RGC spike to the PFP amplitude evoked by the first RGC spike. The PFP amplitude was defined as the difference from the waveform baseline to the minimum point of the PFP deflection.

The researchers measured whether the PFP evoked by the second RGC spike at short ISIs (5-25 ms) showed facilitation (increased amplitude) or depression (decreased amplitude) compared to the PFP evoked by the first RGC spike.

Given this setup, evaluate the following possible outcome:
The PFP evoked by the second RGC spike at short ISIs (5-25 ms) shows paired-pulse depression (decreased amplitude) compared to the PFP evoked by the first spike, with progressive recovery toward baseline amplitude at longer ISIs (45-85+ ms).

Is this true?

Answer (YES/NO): NO